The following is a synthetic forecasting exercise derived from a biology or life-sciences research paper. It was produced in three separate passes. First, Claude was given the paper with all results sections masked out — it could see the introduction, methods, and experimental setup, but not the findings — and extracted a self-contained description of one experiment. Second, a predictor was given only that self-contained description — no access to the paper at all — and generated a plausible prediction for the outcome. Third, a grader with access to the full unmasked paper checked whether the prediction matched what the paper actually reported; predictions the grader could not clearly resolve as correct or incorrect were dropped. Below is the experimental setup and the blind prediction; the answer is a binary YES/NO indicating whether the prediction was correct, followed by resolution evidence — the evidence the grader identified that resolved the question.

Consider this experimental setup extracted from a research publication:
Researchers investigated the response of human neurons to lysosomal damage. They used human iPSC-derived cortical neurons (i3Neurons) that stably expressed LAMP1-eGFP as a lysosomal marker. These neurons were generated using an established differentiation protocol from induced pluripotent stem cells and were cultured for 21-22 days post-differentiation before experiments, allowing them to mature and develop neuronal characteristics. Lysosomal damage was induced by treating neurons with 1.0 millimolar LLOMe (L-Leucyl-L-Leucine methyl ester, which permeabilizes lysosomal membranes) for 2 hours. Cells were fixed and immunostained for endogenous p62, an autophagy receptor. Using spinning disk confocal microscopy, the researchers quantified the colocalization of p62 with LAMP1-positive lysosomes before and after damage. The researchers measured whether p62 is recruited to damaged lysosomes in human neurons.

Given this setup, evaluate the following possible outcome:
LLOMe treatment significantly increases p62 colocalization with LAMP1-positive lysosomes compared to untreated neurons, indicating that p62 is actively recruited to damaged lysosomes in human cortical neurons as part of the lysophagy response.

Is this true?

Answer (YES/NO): YES